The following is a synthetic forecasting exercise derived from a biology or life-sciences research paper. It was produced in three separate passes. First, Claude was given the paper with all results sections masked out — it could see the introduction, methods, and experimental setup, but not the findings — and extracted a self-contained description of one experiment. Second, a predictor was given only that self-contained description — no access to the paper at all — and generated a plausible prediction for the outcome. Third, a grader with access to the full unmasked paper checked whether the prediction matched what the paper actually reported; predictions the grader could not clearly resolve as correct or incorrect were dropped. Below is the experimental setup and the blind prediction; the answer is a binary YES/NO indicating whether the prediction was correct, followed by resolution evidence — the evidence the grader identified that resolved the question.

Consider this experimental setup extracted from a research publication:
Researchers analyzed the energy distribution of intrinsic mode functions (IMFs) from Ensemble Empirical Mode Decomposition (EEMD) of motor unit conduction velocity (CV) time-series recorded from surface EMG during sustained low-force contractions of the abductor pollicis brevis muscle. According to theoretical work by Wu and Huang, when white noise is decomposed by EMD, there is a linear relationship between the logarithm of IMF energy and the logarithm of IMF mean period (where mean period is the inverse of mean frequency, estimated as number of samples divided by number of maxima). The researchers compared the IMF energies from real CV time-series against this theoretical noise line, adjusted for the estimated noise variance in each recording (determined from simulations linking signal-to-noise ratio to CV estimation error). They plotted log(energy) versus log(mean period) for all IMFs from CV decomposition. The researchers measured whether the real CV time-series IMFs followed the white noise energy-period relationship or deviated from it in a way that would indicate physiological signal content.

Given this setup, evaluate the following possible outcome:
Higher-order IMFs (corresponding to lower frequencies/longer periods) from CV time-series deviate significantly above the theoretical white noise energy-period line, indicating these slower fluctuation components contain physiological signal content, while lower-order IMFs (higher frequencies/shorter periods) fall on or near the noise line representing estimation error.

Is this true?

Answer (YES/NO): YES